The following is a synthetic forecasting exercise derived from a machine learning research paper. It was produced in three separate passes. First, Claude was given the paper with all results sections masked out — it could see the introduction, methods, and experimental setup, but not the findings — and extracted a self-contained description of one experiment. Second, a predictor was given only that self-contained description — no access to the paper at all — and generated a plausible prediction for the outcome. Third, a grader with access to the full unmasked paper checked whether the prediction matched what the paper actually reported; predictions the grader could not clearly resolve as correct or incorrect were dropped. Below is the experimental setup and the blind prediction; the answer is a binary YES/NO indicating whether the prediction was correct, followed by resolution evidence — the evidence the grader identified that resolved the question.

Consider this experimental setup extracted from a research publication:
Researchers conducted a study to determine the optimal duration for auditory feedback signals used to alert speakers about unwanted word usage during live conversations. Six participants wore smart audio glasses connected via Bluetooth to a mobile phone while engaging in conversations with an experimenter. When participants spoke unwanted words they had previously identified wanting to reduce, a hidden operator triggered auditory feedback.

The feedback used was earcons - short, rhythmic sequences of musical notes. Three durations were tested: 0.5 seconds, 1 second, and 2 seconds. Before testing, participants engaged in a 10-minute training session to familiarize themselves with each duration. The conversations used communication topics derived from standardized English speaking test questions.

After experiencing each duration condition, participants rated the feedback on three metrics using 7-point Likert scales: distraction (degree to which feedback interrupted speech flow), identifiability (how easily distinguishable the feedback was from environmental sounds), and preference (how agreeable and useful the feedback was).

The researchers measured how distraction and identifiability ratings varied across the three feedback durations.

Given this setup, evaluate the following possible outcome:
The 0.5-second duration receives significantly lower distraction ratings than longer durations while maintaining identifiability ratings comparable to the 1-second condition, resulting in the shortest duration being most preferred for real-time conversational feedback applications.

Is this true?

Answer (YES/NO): NO